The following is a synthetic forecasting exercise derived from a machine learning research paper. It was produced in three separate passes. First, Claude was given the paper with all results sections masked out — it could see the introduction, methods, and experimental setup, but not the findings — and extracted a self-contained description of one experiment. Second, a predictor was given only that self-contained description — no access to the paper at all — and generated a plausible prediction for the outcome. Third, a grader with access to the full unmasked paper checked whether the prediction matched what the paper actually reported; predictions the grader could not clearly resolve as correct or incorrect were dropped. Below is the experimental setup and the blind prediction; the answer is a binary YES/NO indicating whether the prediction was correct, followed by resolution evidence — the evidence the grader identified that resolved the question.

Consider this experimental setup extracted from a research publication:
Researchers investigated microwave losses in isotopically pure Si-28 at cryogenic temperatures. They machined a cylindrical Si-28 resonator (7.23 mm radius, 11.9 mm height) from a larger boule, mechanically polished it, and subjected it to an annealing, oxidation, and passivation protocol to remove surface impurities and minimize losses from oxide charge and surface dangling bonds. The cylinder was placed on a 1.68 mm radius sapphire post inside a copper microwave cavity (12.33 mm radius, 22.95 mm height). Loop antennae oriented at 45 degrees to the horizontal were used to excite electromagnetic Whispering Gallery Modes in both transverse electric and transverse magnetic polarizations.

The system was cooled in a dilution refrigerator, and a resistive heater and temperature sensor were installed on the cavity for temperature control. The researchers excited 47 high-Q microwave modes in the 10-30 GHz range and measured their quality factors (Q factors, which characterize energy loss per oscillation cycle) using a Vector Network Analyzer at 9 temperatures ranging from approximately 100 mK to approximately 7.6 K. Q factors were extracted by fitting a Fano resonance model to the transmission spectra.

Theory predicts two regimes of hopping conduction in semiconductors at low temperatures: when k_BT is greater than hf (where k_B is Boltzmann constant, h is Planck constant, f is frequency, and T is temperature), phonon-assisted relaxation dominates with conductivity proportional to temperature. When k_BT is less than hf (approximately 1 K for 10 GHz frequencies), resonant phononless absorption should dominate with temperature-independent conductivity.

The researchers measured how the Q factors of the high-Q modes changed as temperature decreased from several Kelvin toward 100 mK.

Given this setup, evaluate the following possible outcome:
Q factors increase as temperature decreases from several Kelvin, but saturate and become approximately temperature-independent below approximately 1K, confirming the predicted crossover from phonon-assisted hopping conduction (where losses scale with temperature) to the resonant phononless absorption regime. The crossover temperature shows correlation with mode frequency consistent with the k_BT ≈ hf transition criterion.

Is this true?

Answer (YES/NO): YES